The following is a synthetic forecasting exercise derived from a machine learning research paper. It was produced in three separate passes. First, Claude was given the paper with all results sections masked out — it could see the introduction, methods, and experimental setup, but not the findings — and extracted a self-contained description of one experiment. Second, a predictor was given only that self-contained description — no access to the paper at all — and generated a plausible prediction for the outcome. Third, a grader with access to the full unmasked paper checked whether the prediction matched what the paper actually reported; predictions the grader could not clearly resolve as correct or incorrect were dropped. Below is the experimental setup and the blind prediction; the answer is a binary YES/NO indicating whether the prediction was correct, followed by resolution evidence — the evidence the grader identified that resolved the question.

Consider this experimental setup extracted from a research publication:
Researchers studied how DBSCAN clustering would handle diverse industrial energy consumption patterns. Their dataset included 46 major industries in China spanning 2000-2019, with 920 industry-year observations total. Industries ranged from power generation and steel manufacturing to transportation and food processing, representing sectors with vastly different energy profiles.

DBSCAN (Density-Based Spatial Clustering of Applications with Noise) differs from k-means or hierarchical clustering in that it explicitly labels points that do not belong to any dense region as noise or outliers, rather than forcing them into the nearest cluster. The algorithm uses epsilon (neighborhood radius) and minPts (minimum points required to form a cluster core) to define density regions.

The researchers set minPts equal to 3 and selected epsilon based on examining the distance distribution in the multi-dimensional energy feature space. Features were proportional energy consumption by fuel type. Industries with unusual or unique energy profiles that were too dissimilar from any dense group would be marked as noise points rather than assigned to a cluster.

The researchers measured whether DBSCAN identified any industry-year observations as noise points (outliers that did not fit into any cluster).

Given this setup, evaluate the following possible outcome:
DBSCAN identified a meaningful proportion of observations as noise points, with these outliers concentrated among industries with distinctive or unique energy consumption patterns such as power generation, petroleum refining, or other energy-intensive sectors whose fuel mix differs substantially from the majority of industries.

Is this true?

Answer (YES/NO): NO